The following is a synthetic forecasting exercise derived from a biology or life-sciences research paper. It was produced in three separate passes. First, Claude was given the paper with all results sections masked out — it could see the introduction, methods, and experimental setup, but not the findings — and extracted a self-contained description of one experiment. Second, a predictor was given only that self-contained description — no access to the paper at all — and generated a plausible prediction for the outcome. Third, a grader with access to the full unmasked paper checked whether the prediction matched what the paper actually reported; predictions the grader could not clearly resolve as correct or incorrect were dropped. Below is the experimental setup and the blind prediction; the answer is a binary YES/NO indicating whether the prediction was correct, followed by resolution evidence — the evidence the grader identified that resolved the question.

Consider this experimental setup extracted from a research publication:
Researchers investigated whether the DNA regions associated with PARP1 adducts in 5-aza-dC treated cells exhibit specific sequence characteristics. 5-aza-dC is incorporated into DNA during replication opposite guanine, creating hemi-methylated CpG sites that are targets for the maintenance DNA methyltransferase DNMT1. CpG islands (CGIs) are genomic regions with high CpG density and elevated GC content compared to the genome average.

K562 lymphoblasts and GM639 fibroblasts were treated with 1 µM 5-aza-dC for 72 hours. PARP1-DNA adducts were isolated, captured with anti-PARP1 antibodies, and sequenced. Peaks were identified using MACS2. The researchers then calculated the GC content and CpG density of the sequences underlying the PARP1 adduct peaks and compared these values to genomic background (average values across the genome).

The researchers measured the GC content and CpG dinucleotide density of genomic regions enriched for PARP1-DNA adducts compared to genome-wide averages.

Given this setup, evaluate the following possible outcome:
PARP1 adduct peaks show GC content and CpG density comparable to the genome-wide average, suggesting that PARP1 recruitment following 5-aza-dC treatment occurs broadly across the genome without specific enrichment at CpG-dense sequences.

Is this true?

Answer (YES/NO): NO